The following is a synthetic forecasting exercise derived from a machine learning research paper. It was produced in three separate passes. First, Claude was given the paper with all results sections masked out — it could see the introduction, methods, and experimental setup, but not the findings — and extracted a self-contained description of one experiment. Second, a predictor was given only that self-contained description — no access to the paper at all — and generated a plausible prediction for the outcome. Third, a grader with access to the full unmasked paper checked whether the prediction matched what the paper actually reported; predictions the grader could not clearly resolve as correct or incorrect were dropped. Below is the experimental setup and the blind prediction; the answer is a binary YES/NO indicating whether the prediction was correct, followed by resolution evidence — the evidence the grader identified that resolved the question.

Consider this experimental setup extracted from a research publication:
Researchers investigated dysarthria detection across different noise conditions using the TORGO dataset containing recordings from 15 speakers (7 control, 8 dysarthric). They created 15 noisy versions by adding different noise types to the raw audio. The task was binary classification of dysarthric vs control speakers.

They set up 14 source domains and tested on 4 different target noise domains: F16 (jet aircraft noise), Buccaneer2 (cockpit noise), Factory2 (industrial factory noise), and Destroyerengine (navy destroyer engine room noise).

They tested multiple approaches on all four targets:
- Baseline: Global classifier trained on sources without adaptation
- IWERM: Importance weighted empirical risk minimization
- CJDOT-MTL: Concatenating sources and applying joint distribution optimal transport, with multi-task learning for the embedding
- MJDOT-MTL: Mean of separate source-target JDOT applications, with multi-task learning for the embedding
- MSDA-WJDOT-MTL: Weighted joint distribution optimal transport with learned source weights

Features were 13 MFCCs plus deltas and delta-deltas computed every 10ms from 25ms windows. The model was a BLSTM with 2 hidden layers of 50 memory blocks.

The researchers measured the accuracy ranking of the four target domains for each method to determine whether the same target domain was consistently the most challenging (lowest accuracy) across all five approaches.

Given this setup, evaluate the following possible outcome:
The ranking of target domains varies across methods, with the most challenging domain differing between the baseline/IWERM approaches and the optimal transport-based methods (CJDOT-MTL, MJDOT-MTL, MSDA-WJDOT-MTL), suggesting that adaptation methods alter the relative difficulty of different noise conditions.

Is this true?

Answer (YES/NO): NO